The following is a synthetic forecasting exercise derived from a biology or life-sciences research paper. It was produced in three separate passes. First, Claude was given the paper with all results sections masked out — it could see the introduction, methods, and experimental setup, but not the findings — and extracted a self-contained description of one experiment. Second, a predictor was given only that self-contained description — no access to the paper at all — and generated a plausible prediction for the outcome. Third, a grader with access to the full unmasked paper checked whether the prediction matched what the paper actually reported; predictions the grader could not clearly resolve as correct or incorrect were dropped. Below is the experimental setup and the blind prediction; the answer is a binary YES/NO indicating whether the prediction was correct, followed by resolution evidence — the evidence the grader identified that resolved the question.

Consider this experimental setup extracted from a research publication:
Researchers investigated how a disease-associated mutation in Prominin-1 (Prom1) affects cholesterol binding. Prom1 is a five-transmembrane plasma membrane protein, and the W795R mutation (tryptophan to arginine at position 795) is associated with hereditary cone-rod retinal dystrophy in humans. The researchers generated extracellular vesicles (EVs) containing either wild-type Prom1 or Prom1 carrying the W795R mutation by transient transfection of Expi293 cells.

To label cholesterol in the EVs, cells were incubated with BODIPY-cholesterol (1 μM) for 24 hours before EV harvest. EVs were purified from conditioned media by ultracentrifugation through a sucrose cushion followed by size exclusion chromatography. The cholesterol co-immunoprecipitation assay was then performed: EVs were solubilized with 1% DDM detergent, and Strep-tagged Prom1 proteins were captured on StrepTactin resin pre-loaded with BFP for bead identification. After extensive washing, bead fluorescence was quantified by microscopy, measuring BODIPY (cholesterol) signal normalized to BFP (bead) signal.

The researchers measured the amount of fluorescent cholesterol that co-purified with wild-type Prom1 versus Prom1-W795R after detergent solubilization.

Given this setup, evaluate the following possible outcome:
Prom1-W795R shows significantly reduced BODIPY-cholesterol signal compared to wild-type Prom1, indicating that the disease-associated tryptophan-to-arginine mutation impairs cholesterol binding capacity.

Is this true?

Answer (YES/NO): NO